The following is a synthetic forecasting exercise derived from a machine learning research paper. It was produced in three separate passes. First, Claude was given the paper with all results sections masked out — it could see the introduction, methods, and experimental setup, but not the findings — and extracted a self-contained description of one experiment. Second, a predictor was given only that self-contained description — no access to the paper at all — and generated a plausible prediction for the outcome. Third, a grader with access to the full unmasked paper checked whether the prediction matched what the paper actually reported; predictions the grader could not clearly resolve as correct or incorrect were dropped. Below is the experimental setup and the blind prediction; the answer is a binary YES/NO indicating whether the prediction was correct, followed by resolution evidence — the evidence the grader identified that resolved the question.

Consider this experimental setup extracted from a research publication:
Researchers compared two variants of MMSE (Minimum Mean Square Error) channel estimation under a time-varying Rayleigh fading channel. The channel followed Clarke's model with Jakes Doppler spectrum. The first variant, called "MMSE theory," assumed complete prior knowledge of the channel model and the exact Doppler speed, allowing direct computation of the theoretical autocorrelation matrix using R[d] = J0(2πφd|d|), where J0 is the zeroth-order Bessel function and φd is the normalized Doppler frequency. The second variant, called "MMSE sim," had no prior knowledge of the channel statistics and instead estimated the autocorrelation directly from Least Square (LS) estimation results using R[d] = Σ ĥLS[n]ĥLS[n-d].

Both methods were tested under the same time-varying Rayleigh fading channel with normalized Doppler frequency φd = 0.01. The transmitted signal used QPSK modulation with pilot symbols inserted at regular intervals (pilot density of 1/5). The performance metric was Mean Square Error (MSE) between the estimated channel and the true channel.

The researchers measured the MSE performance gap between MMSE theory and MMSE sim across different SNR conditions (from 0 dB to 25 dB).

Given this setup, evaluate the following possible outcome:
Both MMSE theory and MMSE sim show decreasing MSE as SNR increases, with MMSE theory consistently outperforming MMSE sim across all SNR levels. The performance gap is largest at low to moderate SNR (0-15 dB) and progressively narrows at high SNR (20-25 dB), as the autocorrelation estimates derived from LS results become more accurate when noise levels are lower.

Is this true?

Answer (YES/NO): NO